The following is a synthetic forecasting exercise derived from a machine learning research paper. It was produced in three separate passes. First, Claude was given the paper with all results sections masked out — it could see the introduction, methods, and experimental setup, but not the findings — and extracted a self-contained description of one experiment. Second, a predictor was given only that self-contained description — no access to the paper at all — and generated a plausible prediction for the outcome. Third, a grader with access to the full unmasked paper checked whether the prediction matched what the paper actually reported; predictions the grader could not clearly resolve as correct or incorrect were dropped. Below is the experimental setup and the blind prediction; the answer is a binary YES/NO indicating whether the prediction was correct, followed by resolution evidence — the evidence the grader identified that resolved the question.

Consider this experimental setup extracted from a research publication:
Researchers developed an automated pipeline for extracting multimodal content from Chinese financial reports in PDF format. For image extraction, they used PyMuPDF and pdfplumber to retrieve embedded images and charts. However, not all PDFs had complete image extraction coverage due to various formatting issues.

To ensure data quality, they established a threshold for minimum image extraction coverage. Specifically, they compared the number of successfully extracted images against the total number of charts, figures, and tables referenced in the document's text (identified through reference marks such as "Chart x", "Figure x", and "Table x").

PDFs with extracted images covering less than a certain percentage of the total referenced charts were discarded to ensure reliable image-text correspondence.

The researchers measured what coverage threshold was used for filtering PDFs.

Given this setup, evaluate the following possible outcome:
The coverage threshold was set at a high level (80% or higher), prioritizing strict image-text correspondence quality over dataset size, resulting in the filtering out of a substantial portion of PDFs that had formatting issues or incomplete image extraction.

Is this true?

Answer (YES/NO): NO